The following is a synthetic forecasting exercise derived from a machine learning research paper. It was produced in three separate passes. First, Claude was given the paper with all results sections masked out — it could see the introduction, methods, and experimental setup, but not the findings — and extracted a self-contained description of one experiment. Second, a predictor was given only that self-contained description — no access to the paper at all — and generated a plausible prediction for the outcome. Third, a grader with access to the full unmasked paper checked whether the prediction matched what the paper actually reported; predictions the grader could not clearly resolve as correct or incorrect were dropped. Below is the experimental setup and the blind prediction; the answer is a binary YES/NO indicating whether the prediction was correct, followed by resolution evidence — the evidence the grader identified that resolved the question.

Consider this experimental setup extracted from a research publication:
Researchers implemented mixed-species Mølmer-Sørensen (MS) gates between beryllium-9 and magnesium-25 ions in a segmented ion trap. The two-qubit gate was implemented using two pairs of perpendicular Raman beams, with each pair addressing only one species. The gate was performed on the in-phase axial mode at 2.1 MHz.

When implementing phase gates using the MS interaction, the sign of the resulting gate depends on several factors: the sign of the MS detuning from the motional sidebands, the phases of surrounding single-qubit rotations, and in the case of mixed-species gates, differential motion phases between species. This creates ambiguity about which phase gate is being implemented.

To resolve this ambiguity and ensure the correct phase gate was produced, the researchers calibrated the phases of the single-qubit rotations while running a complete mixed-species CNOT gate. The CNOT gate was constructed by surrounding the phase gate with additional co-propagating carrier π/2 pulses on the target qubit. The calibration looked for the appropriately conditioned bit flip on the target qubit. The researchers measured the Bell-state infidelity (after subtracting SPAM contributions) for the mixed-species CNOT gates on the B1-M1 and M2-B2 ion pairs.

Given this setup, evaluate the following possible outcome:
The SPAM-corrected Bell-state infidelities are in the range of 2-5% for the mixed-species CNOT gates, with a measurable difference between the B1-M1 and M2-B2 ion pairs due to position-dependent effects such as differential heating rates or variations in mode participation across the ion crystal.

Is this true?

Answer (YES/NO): NO